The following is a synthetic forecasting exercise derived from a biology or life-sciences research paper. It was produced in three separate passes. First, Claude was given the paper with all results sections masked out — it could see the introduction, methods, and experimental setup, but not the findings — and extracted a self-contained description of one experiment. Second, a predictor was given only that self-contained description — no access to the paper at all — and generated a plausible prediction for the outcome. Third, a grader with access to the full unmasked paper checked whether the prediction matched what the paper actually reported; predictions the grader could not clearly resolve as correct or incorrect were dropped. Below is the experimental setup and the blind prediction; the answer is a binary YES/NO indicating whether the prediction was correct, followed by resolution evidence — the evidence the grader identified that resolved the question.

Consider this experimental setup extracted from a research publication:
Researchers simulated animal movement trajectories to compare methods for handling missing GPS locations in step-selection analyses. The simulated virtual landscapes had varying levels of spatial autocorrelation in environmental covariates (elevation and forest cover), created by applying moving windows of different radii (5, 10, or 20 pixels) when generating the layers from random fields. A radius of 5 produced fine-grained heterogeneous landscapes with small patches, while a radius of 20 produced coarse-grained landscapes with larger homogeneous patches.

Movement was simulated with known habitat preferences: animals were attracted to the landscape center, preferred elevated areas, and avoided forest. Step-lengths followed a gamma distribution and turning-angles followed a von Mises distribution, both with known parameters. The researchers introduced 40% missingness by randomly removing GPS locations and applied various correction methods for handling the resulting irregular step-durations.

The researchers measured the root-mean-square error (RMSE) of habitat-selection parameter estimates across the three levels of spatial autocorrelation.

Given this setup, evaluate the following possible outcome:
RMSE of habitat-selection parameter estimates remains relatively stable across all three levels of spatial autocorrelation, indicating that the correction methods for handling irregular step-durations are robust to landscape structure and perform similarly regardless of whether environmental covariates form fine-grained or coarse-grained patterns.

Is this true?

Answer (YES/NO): YES